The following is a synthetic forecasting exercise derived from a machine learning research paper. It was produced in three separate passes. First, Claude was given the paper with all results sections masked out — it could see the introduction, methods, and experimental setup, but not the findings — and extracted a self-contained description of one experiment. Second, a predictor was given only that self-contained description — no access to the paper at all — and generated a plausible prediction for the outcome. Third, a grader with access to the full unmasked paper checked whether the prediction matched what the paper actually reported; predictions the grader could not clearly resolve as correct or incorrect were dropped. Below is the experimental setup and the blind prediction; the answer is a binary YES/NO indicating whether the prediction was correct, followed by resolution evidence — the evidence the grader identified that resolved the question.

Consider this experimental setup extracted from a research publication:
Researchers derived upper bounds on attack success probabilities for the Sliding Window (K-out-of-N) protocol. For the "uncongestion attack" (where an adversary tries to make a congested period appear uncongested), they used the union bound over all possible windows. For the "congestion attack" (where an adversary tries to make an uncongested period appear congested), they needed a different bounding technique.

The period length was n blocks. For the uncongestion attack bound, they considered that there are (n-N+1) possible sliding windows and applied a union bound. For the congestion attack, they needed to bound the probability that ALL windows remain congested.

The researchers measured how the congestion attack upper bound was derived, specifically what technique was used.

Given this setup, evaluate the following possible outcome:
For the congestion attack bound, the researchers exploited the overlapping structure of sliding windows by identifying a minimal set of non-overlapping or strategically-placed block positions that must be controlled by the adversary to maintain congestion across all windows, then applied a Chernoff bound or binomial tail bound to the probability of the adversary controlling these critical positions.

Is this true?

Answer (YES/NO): NO